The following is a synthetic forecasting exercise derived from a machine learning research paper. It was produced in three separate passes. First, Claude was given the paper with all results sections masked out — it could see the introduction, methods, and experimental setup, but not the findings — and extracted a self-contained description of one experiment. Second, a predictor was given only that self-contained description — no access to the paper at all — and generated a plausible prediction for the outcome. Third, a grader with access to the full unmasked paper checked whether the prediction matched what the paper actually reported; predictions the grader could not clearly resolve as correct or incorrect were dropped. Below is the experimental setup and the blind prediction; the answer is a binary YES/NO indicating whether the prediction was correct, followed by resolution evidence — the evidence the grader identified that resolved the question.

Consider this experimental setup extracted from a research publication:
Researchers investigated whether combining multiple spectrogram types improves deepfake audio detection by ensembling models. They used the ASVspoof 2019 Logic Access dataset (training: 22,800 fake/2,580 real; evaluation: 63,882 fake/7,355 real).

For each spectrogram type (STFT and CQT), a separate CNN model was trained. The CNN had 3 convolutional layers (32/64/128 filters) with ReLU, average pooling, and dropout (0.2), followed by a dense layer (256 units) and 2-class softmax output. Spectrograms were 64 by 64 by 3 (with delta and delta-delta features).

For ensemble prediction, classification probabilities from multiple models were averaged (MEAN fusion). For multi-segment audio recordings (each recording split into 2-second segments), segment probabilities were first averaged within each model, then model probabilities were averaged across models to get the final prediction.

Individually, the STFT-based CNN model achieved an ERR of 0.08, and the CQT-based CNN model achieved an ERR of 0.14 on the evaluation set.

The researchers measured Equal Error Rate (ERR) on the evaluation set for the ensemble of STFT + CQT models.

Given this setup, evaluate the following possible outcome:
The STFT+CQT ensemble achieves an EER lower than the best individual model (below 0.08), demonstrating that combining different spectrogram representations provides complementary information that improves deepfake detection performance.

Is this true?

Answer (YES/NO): YES